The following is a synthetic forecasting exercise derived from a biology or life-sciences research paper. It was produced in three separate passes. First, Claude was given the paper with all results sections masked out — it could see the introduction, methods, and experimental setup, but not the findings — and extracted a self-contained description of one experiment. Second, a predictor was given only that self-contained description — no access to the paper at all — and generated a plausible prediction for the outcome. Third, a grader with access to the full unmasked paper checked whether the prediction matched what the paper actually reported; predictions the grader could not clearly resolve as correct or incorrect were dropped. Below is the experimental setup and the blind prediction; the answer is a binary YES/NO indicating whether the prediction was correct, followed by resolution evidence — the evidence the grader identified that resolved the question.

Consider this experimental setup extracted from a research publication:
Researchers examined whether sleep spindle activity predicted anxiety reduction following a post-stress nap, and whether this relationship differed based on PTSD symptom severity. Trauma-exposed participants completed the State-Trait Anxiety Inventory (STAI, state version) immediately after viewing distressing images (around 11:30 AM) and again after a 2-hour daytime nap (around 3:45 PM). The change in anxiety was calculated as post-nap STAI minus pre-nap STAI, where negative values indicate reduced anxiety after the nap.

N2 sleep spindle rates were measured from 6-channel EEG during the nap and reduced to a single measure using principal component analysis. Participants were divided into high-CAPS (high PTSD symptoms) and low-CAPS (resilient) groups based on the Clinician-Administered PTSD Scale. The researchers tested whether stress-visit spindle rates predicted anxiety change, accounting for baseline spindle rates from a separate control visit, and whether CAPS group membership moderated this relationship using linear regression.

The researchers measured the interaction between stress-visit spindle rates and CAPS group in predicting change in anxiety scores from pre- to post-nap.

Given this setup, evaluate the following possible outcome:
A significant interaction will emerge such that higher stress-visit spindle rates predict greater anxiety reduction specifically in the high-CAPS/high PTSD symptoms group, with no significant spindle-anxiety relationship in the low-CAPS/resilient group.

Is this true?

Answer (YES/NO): YES